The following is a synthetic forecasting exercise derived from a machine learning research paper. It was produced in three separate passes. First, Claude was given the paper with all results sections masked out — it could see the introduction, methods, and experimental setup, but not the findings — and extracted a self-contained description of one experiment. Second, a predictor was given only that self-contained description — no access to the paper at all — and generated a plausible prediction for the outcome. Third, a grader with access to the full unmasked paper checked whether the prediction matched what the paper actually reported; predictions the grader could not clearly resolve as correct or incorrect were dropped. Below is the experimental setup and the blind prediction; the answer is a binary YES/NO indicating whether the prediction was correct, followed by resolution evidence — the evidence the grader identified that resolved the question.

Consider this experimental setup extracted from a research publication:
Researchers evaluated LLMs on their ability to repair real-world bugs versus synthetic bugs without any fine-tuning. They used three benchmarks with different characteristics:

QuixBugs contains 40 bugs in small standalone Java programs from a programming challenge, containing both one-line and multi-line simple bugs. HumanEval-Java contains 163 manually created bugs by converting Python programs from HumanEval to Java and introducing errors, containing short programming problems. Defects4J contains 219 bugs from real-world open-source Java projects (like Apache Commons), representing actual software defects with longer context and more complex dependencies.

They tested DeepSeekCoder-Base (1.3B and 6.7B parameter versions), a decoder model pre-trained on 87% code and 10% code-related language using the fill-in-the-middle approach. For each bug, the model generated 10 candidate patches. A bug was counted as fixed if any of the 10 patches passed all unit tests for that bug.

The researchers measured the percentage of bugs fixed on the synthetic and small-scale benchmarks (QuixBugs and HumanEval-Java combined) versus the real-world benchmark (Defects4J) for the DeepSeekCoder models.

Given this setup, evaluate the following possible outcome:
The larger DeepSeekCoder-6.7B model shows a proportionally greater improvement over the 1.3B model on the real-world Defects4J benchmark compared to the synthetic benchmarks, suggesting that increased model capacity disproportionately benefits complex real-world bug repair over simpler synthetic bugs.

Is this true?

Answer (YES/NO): YES